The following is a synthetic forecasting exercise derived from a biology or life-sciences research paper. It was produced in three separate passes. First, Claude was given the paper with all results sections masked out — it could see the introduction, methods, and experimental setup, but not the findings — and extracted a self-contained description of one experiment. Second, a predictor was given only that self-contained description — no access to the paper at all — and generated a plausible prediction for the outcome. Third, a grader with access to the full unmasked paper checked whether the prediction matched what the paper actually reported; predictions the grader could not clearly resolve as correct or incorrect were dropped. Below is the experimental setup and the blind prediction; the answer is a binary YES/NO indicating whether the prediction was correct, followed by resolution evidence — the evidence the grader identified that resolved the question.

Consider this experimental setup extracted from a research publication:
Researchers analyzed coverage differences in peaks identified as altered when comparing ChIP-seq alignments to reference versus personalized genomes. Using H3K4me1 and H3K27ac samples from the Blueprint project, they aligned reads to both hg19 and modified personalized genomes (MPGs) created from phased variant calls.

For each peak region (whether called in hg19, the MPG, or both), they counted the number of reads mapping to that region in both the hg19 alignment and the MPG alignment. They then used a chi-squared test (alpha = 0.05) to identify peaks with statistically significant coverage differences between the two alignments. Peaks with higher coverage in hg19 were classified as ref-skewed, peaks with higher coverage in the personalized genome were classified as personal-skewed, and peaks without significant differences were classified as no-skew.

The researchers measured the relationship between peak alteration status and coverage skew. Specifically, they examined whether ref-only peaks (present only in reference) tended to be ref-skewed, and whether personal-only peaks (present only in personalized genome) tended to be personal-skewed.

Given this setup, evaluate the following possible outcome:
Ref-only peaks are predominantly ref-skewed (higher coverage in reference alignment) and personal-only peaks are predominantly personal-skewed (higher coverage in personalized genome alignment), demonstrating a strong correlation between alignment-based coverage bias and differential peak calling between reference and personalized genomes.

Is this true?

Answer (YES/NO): NO